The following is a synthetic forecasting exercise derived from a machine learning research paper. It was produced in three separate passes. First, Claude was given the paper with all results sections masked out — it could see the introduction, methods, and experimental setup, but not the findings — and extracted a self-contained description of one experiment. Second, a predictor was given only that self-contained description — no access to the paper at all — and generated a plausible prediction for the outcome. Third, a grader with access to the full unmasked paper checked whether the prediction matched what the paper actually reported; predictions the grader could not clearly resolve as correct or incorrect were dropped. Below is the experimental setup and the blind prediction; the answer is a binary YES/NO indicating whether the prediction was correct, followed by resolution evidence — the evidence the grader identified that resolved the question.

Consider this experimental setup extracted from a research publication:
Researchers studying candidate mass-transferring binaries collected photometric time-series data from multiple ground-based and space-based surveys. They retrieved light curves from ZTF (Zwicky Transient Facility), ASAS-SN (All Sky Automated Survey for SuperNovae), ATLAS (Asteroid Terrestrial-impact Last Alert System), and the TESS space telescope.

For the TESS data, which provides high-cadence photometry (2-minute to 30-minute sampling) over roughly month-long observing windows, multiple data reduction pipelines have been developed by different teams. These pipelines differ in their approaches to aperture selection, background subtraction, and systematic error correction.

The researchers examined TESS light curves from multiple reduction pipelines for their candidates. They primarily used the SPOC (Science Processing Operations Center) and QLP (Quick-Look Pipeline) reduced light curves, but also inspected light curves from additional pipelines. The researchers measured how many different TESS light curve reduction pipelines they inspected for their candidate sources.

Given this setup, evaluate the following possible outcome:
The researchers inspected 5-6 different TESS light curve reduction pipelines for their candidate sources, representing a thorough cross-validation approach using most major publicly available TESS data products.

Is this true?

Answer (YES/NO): YES